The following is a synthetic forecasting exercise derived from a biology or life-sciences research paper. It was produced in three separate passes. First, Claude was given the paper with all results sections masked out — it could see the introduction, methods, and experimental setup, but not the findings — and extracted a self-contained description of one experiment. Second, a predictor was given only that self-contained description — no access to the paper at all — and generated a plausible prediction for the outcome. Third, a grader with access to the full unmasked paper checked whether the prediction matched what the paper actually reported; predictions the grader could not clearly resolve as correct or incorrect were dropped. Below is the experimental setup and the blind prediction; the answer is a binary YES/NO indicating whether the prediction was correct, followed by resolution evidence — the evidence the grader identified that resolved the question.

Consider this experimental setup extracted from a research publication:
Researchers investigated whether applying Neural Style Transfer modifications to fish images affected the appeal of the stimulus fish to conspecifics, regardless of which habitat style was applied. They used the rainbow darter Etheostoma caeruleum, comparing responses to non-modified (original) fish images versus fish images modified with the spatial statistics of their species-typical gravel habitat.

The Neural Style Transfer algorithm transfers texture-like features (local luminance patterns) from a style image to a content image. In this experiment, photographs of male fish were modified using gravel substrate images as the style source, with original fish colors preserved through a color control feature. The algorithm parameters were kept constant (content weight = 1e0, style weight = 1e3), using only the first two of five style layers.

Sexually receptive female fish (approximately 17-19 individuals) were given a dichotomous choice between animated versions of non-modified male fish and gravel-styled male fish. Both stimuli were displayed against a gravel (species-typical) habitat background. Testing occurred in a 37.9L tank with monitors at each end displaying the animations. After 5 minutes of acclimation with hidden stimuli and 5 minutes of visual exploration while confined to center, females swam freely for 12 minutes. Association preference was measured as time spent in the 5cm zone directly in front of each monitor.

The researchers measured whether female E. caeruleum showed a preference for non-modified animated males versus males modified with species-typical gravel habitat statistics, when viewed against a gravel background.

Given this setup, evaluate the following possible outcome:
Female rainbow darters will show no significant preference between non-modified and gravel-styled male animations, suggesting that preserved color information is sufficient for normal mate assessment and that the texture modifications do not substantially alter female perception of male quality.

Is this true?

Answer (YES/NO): YES